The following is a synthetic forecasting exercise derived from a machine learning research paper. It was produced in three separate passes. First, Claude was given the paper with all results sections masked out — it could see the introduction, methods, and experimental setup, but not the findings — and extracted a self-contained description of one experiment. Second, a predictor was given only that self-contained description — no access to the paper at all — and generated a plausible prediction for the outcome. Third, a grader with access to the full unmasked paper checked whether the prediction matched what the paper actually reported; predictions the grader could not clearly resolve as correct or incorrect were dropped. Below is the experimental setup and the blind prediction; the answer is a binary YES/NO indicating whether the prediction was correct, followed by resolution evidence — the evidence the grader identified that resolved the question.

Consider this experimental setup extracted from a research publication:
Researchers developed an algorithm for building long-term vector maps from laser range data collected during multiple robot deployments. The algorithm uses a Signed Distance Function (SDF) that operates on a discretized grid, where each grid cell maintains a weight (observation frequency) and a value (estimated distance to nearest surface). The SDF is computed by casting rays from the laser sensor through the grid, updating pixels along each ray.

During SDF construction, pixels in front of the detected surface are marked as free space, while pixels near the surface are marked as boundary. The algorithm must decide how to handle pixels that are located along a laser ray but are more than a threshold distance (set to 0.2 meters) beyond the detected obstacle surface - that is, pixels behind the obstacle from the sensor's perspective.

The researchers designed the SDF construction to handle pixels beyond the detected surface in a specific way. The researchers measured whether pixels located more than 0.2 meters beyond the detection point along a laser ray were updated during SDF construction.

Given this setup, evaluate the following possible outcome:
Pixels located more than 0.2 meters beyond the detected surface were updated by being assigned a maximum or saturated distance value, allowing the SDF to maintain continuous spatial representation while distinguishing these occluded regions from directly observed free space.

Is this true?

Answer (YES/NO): NO